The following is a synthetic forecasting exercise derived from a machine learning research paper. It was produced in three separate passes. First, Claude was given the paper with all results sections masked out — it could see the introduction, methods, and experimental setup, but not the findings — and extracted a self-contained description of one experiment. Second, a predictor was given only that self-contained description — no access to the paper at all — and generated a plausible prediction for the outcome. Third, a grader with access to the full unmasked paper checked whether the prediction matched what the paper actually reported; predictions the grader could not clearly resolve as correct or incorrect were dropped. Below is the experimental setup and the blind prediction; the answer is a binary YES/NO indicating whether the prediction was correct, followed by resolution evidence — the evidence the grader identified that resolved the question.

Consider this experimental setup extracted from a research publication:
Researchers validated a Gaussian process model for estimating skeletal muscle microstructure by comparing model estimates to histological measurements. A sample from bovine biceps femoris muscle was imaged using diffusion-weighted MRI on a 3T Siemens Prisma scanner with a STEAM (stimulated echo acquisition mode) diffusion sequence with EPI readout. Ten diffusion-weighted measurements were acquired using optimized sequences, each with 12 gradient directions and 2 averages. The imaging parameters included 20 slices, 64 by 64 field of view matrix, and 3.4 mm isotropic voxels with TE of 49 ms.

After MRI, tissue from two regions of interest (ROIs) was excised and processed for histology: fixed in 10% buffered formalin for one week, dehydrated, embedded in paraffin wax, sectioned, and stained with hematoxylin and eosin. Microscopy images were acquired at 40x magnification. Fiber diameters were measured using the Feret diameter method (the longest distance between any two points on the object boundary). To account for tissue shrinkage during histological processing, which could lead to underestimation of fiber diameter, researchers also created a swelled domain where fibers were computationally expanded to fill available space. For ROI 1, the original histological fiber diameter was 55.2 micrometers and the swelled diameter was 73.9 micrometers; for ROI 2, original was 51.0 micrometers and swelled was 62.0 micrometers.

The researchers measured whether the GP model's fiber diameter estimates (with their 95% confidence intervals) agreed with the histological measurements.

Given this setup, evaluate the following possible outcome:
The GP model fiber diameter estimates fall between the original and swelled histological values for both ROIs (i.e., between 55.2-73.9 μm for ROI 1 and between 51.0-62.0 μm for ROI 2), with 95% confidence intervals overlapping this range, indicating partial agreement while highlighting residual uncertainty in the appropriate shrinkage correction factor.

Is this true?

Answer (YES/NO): NO